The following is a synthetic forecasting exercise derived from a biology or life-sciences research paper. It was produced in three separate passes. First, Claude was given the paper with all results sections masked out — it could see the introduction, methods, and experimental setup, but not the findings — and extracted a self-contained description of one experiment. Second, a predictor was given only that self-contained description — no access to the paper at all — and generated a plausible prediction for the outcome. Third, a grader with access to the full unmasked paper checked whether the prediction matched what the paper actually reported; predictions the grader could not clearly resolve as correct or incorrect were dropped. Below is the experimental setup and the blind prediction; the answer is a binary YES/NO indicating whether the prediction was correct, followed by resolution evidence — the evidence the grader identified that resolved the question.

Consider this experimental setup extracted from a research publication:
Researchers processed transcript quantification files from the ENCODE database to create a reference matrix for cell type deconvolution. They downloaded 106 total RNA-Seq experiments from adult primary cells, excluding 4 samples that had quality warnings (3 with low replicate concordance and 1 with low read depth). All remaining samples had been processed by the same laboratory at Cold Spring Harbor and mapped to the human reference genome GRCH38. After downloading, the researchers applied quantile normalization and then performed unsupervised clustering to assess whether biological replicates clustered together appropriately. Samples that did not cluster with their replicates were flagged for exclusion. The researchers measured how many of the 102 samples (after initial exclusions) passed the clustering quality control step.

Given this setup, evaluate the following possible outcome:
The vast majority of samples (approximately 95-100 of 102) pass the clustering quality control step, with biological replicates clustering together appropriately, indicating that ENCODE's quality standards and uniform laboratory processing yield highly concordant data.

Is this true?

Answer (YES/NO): NO